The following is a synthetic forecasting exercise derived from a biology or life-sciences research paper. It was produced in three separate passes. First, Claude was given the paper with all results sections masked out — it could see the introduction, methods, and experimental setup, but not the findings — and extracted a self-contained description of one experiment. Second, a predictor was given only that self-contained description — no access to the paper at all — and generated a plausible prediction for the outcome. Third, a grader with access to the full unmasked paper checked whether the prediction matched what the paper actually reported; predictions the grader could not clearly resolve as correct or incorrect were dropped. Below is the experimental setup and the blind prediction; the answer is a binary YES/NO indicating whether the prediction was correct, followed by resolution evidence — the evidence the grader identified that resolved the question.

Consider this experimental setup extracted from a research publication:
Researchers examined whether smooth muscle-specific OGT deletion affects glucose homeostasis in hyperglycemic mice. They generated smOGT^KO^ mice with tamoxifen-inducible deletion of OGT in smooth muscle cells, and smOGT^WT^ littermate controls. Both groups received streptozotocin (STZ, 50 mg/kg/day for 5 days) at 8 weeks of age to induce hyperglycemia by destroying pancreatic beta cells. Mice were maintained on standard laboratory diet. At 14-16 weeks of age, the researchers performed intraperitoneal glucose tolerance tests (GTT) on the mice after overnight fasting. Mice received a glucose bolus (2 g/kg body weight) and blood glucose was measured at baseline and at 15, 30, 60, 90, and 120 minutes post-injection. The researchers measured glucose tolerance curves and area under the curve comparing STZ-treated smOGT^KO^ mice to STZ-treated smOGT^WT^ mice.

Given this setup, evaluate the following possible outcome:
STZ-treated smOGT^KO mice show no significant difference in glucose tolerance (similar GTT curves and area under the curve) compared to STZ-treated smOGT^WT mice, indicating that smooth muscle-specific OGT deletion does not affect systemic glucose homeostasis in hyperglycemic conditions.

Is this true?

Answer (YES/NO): YES